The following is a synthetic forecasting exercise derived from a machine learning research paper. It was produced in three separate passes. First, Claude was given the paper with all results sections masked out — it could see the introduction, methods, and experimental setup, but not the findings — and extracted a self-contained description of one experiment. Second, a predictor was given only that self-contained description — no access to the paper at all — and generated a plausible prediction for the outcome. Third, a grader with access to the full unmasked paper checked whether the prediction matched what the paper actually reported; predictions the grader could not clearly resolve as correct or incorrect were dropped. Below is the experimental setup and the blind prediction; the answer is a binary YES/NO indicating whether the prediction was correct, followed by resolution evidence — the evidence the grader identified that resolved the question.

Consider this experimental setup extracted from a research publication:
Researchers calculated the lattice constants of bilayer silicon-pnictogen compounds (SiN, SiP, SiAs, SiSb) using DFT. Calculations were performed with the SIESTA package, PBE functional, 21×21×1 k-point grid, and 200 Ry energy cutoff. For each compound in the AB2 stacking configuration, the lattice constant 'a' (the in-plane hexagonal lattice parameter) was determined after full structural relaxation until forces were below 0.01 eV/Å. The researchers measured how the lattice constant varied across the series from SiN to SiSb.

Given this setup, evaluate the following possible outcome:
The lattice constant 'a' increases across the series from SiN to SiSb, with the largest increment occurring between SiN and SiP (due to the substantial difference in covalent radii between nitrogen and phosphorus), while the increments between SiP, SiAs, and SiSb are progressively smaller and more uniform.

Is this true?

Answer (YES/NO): NO